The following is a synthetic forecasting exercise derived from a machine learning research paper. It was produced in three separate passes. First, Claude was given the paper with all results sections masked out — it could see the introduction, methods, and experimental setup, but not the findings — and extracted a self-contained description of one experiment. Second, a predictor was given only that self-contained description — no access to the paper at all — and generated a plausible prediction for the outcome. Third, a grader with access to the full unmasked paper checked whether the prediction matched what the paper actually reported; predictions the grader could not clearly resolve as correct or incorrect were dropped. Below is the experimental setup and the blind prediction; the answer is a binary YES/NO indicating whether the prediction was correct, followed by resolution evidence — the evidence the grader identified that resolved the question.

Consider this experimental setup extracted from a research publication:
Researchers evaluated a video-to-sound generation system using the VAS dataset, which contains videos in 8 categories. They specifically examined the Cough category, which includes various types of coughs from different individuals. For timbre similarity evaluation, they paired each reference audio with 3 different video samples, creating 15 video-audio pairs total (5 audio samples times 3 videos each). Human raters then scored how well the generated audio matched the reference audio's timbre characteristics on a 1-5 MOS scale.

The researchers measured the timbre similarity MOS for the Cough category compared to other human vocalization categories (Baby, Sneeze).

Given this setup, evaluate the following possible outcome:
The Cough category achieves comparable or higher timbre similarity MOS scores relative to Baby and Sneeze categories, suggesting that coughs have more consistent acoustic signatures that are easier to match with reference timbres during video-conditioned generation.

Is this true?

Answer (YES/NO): NO